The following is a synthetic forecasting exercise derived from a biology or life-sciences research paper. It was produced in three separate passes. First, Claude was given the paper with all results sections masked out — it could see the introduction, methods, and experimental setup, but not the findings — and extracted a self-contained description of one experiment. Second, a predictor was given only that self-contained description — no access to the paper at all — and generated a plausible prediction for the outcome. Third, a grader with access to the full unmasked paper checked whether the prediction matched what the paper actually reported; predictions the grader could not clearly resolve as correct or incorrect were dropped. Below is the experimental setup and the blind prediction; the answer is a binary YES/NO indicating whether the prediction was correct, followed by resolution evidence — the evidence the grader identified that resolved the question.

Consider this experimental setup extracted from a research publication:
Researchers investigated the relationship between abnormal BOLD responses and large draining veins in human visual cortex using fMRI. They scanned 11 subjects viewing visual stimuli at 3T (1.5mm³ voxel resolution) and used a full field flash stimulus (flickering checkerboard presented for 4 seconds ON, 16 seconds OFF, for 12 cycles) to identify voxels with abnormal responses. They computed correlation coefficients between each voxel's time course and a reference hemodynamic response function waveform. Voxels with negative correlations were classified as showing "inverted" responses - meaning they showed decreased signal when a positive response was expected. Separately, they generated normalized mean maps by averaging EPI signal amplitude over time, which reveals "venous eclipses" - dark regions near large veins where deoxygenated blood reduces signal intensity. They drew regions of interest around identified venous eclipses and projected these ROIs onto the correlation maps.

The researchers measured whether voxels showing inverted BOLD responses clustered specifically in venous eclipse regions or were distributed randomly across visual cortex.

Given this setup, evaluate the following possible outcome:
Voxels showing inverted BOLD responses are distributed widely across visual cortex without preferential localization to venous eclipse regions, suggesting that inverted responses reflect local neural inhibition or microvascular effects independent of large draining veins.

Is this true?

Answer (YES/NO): NO